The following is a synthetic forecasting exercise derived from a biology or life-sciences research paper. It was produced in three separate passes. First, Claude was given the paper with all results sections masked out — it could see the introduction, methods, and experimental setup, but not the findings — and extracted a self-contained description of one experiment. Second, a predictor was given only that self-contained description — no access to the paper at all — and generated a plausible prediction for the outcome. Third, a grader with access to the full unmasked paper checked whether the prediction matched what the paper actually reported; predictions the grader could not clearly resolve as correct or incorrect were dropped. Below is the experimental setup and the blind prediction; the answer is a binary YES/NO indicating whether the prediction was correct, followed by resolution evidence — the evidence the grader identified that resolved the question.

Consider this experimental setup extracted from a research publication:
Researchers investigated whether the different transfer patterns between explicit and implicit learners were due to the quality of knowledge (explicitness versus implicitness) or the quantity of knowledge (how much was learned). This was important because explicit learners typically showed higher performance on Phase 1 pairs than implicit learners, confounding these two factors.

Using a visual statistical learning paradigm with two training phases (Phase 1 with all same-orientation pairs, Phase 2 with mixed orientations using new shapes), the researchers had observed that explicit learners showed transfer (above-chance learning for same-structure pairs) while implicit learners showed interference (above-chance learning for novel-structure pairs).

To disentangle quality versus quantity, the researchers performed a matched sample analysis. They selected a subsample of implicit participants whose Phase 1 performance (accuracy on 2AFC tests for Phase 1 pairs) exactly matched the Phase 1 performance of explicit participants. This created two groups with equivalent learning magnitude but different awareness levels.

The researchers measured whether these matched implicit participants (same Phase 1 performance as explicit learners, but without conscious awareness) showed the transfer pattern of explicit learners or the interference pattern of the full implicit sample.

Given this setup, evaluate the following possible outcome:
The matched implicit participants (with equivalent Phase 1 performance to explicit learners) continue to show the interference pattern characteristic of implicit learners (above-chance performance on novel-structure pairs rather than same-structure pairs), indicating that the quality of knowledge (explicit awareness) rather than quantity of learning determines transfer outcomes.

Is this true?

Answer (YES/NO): YES